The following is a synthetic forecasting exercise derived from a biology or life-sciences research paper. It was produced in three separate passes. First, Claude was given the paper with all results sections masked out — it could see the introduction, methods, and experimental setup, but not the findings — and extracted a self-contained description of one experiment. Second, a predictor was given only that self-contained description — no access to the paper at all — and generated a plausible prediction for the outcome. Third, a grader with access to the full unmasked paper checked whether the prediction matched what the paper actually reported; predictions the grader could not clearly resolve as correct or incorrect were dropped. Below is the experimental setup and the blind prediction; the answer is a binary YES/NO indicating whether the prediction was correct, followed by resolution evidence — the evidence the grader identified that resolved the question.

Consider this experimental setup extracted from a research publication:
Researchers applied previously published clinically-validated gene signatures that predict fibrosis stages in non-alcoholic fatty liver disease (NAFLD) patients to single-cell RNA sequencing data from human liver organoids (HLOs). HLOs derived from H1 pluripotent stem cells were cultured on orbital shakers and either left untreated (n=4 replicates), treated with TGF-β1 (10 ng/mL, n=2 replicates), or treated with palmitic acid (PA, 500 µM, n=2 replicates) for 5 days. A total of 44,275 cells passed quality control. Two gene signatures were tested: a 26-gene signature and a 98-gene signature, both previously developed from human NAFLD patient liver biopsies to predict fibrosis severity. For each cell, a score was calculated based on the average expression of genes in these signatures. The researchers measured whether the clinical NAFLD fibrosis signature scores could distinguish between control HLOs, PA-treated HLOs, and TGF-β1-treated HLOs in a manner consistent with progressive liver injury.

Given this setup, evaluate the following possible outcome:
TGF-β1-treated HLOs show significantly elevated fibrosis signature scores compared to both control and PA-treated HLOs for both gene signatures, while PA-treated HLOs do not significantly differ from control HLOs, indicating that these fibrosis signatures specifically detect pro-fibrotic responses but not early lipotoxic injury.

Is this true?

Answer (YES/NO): NO